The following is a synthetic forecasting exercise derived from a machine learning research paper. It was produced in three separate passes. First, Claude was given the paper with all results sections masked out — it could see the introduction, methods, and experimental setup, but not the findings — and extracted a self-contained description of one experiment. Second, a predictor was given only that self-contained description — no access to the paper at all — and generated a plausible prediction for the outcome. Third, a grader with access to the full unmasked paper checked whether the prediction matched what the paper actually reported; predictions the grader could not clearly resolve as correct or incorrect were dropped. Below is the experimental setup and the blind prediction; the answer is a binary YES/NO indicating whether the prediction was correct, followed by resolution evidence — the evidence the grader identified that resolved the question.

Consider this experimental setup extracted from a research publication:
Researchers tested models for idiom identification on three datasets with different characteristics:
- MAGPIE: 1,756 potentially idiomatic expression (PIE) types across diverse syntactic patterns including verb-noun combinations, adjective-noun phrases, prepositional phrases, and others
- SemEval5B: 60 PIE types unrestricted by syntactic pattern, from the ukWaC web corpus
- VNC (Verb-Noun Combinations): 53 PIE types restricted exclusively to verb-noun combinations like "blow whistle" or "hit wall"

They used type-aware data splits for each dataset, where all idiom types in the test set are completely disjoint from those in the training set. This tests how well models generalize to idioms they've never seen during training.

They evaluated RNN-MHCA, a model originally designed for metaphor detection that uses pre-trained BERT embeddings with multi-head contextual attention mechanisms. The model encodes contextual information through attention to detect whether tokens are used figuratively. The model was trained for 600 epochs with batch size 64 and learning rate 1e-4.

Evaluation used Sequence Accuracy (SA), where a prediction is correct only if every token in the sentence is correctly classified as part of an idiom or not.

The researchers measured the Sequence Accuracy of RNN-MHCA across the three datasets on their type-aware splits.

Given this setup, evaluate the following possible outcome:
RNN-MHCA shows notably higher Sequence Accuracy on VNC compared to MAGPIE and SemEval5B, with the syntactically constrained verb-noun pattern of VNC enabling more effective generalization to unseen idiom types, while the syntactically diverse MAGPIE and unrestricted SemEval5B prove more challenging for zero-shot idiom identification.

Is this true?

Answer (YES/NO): YES